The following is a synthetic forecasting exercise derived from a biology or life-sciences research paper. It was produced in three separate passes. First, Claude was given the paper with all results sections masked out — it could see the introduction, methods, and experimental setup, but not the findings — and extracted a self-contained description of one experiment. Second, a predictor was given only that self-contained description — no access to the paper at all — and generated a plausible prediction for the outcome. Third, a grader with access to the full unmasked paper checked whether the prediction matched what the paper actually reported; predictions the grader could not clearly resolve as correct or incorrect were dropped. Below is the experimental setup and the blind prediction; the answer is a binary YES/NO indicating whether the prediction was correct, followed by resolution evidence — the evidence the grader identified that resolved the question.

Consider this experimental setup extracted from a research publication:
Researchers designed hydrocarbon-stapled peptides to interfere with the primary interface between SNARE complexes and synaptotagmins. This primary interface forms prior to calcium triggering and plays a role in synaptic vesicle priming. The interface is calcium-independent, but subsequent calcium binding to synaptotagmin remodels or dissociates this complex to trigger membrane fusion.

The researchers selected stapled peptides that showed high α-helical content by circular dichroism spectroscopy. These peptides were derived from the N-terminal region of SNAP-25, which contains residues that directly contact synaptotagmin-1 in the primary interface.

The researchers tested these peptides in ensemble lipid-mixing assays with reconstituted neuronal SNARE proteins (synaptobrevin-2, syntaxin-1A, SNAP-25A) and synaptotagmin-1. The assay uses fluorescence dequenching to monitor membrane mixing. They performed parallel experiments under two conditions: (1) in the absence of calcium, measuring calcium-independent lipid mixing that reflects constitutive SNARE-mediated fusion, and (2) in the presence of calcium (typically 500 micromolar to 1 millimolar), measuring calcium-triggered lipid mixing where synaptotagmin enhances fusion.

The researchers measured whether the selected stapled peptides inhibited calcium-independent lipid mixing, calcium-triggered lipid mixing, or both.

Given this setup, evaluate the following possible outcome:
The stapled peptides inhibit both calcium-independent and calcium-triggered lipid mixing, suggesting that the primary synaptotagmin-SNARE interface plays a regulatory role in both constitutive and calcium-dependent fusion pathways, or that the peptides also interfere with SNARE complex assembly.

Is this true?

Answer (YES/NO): YES